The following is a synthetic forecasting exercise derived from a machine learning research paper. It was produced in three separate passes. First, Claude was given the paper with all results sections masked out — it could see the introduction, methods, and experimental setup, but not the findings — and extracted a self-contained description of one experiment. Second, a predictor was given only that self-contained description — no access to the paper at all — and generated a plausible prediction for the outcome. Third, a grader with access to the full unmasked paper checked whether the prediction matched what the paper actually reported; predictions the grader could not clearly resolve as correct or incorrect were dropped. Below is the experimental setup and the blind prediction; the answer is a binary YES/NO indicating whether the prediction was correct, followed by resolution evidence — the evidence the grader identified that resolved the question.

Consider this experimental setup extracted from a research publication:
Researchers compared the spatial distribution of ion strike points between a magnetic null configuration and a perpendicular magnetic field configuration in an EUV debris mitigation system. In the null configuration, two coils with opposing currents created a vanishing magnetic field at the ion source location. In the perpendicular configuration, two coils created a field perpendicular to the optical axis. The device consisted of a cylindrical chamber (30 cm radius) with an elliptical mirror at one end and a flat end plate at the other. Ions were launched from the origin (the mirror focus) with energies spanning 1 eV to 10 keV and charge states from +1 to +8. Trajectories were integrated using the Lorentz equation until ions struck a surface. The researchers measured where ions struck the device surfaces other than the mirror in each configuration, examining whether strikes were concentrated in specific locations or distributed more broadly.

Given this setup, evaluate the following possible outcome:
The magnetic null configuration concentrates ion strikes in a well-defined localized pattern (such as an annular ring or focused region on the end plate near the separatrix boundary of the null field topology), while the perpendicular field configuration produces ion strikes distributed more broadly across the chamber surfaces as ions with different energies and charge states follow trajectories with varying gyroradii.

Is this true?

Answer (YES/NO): NO